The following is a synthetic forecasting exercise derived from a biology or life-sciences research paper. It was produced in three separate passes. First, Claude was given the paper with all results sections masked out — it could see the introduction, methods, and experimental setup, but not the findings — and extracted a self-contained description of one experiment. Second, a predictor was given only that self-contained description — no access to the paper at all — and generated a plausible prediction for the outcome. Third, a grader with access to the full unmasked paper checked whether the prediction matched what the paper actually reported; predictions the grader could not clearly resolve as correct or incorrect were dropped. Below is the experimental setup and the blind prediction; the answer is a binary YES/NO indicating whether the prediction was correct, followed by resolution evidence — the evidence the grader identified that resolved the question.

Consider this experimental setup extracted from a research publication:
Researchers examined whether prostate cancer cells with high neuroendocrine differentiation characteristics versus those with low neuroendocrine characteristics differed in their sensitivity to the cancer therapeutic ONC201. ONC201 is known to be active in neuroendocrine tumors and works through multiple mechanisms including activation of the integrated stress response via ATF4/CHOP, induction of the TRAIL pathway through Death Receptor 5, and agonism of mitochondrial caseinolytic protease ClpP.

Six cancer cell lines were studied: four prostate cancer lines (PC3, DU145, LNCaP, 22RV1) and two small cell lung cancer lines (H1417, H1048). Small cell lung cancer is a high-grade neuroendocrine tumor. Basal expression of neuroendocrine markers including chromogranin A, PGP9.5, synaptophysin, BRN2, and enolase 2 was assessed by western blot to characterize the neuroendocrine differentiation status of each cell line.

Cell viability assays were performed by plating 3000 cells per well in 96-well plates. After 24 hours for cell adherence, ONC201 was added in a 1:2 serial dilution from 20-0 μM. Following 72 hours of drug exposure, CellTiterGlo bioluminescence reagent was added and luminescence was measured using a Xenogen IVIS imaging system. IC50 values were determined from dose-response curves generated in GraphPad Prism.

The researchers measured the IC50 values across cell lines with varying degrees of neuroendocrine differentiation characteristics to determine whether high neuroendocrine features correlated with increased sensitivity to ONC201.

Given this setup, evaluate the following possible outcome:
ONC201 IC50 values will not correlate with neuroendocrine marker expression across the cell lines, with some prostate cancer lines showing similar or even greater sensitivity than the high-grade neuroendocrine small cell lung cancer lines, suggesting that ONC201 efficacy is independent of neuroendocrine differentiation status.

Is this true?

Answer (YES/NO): YES